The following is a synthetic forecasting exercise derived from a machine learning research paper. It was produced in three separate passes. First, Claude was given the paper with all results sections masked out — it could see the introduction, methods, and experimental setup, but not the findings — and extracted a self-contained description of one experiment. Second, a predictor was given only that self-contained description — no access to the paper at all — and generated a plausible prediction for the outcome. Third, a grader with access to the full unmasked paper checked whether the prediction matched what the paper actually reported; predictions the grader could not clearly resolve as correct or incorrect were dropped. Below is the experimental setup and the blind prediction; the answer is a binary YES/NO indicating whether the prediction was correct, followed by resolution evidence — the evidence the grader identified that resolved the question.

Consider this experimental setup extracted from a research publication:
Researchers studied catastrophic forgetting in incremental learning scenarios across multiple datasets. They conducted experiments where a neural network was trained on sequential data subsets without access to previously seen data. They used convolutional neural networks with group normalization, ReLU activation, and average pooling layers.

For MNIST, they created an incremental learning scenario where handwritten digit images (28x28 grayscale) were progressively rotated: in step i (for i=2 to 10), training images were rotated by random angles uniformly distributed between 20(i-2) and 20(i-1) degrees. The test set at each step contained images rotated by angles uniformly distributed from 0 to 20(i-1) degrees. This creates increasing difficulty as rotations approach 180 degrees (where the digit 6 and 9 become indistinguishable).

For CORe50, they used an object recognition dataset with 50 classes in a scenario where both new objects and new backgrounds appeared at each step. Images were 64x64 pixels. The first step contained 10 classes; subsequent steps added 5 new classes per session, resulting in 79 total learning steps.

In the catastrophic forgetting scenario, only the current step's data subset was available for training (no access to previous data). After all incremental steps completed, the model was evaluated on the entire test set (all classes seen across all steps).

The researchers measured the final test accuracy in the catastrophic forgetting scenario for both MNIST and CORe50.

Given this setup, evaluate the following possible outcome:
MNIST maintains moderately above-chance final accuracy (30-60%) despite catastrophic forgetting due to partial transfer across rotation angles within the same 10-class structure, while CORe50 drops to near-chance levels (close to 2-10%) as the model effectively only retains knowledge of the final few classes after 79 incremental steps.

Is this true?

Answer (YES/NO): NO